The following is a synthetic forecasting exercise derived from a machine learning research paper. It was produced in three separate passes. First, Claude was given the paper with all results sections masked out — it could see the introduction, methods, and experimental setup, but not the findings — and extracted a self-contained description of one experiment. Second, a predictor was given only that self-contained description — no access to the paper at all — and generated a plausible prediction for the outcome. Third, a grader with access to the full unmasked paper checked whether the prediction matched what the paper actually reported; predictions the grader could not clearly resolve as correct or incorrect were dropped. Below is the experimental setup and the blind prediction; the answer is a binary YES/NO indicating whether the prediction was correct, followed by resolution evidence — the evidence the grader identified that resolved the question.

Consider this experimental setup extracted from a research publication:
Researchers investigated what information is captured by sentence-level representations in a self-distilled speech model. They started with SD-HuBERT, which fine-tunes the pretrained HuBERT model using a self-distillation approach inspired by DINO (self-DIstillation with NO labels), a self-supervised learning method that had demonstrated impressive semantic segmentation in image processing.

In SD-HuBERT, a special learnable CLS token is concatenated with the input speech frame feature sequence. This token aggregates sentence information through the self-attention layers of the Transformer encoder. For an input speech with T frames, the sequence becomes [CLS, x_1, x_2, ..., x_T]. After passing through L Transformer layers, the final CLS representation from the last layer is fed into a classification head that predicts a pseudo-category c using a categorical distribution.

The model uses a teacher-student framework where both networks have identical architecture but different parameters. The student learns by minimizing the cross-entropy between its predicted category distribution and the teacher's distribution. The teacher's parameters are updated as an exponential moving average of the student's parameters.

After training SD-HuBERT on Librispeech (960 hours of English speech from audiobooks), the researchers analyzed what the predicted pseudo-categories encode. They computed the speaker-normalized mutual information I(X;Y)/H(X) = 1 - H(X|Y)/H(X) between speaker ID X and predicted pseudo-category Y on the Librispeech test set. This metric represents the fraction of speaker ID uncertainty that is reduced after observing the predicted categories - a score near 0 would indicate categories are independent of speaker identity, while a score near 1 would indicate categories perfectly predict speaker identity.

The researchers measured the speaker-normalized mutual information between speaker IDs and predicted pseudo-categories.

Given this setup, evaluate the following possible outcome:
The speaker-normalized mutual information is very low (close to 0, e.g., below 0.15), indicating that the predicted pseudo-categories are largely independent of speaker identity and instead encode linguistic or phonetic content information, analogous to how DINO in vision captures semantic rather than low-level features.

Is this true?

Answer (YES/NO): NO